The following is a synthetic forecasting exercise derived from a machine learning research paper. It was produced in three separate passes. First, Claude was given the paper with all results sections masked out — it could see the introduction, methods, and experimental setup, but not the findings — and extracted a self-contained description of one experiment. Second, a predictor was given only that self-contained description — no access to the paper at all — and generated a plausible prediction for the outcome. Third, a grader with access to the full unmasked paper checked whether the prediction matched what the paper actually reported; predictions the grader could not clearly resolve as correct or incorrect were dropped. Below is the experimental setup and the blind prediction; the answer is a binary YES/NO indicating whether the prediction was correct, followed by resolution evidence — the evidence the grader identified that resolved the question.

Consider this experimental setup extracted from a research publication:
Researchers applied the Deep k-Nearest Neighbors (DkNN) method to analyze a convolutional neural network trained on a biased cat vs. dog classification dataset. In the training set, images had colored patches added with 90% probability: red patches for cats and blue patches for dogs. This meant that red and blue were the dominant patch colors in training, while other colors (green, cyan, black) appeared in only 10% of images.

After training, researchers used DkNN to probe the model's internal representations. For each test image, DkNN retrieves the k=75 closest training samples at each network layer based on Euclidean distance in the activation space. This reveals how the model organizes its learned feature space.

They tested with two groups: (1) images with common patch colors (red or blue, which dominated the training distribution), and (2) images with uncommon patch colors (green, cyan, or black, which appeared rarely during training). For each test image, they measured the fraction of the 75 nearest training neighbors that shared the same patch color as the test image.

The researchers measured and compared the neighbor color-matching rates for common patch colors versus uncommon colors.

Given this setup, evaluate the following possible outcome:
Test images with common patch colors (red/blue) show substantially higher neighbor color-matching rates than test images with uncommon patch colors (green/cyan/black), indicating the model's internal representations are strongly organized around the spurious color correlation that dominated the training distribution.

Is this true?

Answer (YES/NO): YES